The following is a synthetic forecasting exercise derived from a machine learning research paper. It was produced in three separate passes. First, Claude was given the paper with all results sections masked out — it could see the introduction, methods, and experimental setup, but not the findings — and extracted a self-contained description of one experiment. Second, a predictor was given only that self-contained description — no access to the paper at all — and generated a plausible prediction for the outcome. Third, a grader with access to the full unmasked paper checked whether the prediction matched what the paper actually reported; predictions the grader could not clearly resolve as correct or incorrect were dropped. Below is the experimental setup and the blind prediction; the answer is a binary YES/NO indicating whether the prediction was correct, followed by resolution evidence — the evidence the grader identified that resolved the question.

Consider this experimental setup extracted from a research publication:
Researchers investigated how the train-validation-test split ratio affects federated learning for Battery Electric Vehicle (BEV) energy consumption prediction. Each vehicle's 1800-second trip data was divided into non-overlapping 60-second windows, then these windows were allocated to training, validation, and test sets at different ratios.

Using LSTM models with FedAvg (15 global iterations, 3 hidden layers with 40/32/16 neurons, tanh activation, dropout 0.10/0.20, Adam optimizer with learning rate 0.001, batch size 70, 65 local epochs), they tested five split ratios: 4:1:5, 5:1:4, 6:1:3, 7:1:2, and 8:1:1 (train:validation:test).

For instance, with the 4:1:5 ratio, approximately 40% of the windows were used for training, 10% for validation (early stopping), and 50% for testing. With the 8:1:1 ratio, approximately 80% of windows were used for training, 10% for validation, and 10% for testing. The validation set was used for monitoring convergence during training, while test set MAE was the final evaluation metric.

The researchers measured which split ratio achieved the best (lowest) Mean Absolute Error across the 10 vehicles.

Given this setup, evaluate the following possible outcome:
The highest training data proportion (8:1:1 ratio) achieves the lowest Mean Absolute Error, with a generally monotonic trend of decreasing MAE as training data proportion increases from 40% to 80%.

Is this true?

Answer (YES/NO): NO